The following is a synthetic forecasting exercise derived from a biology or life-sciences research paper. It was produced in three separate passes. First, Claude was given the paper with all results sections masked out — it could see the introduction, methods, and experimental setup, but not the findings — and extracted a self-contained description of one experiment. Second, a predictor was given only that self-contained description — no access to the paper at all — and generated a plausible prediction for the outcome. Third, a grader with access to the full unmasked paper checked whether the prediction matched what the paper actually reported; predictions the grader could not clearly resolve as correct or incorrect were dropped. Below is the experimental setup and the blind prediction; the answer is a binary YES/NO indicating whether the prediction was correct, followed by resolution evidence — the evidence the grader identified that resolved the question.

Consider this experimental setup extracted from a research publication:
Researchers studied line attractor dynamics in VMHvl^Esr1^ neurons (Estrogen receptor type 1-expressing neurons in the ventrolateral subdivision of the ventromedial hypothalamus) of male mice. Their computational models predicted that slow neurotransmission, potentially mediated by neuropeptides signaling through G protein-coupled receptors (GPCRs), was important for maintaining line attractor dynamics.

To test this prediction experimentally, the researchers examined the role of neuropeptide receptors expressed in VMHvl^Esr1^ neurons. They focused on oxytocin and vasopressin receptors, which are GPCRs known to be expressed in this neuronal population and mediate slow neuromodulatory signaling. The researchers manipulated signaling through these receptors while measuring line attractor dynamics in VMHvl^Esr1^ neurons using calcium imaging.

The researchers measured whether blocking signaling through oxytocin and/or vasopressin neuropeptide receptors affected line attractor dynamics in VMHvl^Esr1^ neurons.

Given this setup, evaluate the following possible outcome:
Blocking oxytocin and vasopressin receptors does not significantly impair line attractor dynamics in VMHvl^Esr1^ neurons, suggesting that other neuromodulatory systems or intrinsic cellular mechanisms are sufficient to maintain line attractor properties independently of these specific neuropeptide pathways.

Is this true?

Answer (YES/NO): NO